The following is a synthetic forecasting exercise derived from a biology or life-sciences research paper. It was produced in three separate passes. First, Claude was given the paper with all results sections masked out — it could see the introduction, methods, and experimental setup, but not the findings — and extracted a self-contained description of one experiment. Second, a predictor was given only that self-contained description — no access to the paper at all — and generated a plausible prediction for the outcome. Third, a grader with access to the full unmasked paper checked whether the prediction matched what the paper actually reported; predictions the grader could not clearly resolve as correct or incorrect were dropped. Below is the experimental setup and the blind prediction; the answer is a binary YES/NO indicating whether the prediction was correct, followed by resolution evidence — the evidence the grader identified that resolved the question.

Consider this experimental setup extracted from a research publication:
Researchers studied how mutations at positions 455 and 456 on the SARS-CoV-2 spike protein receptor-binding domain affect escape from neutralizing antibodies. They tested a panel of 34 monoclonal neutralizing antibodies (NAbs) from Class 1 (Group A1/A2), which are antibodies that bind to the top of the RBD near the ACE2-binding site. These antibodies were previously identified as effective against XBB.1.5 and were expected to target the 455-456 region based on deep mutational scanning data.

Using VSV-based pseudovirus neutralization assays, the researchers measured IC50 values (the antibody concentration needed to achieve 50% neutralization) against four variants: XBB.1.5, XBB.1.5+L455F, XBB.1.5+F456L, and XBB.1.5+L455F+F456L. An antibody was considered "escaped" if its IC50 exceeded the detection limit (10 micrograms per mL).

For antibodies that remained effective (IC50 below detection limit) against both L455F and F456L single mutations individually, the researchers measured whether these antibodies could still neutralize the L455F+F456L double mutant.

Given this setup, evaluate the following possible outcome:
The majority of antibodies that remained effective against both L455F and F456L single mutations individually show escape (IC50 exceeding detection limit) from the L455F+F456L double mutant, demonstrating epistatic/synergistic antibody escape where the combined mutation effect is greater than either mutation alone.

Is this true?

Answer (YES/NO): YES